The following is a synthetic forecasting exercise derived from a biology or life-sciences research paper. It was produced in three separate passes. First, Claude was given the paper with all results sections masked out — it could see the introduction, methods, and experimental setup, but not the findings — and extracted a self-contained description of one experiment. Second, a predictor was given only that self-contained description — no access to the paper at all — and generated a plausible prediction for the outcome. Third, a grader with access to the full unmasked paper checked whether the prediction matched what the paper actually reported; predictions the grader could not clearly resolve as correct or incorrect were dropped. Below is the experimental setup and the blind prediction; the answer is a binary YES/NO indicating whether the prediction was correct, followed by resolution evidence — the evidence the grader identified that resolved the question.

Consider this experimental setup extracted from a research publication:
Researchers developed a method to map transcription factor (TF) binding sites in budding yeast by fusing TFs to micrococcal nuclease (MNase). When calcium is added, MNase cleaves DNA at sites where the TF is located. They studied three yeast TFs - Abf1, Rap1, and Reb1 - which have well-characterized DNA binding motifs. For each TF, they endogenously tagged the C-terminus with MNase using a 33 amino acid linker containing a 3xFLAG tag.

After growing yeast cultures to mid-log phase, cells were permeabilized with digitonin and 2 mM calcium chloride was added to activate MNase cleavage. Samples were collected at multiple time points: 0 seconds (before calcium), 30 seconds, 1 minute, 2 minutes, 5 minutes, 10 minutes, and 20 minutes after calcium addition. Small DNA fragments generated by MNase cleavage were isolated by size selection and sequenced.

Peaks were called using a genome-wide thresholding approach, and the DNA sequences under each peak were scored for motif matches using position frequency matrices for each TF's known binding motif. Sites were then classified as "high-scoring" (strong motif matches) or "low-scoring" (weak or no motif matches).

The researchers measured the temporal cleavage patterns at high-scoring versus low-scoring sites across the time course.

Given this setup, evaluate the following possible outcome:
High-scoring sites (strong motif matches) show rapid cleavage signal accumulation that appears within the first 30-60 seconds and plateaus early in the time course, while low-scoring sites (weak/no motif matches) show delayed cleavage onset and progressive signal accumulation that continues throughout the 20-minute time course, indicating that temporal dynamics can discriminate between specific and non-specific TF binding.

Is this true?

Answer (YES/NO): YES